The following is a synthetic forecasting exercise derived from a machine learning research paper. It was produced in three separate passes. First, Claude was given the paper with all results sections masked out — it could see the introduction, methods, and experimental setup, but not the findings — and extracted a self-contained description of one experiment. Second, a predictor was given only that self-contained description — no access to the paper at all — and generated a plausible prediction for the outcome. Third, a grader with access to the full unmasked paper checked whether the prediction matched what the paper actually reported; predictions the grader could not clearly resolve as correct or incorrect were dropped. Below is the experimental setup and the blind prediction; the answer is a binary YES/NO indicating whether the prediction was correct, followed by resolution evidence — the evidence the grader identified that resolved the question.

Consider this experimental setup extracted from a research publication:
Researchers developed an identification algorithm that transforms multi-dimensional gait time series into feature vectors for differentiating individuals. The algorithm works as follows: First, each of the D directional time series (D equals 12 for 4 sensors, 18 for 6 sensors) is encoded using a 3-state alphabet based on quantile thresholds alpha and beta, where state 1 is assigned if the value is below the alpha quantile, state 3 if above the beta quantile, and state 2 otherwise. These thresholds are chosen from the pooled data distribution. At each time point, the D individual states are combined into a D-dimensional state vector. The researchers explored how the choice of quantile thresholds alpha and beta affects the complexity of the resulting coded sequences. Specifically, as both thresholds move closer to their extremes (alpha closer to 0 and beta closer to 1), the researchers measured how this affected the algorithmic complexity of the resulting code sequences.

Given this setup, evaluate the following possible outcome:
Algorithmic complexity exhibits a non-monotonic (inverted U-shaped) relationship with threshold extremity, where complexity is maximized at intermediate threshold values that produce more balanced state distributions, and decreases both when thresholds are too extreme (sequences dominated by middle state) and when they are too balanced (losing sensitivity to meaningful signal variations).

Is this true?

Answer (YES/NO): NO